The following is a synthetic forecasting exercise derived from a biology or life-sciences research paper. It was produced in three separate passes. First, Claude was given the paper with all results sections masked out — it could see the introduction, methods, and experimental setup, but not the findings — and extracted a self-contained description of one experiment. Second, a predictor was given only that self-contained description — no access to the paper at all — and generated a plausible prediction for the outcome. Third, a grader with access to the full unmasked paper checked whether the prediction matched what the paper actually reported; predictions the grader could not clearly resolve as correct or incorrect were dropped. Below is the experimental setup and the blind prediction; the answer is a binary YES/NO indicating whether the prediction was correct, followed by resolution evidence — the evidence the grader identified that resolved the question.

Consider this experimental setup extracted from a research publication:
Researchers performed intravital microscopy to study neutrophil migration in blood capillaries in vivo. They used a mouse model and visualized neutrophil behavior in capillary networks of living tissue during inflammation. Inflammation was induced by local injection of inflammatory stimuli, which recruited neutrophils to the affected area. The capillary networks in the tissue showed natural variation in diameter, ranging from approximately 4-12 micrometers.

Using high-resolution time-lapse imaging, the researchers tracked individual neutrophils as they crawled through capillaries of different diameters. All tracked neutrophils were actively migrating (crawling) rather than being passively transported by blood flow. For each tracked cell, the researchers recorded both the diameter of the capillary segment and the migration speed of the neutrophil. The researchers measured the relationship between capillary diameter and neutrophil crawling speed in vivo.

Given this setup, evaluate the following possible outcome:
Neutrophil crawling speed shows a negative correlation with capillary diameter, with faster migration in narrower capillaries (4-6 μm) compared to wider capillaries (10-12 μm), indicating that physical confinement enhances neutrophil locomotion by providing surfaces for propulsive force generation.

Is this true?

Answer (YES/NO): NO